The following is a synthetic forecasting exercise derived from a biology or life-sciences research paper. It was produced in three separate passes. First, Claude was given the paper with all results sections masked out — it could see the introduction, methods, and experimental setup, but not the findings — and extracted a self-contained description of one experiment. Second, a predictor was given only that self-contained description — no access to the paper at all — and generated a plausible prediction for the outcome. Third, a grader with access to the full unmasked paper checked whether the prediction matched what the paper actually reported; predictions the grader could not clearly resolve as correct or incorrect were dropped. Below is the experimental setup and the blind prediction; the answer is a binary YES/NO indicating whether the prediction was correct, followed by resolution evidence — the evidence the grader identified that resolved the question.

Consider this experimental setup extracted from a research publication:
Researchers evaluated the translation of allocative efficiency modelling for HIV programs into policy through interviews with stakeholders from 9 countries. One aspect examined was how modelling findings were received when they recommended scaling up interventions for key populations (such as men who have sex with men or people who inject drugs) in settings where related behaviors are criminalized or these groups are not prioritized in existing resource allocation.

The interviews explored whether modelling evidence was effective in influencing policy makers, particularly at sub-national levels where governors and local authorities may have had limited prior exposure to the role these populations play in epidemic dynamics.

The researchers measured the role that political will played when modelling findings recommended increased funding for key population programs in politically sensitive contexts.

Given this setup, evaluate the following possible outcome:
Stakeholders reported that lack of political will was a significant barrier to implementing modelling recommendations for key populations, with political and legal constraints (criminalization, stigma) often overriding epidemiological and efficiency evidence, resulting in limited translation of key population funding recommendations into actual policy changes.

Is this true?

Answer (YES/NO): NO